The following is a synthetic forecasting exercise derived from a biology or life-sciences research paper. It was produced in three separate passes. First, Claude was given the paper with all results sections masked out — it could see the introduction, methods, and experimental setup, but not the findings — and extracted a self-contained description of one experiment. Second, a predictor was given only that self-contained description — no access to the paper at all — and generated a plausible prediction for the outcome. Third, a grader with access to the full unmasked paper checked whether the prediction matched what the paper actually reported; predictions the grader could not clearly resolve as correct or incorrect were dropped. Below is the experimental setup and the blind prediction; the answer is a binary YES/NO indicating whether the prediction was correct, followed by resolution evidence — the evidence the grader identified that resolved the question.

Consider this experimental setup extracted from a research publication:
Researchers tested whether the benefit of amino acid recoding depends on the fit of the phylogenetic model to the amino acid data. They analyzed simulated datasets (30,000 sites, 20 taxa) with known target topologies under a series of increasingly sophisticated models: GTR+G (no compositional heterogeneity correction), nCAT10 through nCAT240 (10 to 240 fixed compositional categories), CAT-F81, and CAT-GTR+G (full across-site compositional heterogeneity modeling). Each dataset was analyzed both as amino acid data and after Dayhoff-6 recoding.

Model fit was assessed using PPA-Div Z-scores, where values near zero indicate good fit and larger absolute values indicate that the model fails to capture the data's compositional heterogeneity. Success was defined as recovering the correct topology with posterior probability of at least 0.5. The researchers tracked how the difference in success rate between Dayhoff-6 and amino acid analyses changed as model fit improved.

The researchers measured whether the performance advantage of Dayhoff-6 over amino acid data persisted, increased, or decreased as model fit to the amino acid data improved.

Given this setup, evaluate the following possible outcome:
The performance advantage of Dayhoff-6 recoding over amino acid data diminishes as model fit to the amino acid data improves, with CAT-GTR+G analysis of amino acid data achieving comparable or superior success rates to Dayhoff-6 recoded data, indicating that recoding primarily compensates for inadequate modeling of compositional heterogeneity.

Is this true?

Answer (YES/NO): YES